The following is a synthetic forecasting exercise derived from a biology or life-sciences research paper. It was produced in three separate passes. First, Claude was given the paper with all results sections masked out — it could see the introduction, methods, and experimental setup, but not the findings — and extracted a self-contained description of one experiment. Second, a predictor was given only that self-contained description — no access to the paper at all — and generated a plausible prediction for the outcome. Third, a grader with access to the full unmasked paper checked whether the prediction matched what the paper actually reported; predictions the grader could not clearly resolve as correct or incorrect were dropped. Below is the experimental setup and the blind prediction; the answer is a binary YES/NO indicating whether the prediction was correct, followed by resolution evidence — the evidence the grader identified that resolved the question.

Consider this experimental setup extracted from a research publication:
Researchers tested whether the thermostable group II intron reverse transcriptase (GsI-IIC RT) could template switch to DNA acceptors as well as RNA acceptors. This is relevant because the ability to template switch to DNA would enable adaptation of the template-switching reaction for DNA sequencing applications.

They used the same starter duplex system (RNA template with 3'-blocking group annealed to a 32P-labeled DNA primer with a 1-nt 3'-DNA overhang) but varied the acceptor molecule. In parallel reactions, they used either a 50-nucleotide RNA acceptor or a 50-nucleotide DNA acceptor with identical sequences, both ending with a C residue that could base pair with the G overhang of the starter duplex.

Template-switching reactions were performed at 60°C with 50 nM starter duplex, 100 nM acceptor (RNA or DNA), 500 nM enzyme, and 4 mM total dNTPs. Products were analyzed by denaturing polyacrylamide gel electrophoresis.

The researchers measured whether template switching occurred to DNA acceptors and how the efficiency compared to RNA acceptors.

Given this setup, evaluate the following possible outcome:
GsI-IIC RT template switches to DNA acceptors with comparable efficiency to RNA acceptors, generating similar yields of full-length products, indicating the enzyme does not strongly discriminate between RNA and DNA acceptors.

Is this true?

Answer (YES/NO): YES